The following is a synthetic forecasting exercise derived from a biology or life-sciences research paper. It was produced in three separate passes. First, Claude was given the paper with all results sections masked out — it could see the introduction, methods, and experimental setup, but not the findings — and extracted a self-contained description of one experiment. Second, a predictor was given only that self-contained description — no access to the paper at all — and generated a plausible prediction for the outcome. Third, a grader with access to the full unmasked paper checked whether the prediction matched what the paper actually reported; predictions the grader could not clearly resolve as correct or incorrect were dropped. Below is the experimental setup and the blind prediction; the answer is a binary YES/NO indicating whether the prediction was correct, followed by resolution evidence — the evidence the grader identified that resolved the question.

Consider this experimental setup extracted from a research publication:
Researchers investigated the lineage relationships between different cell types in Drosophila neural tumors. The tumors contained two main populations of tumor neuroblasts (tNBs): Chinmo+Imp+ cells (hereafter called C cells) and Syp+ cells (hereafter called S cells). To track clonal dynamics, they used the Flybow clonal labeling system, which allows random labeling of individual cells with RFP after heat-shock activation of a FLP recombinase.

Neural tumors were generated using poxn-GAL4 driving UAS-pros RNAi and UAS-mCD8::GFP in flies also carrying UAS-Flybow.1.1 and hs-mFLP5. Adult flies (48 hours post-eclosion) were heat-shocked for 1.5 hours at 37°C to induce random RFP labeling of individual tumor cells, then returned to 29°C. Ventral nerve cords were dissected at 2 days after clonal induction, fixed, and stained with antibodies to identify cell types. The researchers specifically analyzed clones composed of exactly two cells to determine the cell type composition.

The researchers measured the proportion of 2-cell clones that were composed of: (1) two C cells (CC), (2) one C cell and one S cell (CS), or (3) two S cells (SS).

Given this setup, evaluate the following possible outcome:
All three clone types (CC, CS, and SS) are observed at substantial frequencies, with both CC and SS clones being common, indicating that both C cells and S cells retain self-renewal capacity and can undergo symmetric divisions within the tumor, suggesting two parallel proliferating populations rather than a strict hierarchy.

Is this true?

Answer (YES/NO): NO